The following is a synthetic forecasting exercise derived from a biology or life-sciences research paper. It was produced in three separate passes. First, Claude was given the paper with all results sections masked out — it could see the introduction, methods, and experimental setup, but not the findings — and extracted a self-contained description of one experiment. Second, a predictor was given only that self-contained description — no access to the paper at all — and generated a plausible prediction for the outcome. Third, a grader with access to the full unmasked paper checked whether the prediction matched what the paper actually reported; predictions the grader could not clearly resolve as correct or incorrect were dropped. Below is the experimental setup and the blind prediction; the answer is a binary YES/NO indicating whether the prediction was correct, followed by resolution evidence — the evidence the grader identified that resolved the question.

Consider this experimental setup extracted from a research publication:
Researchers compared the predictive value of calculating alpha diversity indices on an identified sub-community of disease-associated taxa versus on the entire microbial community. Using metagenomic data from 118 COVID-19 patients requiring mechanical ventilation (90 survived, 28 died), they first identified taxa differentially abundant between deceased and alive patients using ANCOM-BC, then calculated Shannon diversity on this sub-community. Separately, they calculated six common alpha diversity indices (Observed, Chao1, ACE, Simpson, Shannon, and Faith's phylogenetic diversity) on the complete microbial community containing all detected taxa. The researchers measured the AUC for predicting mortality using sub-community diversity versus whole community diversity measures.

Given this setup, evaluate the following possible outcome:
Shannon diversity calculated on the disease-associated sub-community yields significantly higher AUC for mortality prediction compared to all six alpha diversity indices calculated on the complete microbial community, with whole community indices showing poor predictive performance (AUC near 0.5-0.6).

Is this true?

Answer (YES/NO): YES